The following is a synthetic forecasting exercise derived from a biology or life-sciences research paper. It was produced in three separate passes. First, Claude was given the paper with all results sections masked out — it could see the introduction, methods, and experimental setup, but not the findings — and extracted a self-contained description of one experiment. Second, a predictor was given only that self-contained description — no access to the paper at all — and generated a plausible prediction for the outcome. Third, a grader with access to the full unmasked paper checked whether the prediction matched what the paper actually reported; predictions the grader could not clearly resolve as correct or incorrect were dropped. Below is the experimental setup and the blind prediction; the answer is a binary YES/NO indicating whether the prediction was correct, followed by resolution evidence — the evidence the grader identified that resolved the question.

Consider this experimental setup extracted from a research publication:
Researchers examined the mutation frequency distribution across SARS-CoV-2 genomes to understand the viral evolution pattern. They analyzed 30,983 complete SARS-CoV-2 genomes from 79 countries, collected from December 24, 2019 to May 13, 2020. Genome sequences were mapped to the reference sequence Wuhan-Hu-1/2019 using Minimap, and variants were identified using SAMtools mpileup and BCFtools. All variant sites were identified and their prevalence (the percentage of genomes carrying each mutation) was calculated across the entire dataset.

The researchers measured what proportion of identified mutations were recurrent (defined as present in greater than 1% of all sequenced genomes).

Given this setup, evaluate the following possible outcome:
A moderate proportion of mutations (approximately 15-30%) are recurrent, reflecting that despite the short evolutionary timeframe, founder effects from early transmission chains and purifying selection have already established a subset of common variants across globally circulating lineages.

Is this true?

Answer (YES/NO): NO